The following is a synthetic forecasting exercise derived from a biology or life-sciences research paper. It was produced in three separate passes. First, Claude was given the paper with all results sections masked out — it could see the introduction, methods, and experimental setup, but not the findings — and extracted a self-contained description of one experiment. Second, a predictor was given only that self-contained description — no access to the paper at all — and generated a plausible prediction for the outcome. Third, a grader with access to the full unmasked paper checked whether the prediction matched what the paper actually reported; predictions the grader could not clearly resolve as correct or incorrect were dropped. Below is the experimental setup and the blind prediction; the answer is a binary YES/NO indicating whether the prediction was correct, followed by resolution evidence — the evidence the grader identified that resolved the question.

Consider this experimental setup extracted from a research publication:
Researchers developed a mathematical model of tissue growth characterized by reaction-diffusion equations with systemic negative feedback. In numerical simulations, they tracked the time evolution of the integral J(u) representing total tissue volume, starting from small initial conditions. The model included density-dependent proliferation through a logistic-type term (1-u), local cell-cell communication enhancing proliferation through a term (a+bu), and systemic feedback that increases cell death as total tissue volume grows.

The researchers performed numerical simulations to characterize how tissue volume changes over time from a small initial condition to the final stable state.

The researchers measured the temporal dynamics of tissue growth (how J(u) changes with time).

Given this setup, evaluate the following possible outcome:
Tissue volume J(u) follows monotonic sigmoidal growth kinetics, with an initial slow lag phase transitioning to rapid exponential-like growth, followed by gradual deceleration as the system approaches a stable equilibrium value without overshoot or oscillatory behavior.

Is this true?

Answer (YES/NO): NO